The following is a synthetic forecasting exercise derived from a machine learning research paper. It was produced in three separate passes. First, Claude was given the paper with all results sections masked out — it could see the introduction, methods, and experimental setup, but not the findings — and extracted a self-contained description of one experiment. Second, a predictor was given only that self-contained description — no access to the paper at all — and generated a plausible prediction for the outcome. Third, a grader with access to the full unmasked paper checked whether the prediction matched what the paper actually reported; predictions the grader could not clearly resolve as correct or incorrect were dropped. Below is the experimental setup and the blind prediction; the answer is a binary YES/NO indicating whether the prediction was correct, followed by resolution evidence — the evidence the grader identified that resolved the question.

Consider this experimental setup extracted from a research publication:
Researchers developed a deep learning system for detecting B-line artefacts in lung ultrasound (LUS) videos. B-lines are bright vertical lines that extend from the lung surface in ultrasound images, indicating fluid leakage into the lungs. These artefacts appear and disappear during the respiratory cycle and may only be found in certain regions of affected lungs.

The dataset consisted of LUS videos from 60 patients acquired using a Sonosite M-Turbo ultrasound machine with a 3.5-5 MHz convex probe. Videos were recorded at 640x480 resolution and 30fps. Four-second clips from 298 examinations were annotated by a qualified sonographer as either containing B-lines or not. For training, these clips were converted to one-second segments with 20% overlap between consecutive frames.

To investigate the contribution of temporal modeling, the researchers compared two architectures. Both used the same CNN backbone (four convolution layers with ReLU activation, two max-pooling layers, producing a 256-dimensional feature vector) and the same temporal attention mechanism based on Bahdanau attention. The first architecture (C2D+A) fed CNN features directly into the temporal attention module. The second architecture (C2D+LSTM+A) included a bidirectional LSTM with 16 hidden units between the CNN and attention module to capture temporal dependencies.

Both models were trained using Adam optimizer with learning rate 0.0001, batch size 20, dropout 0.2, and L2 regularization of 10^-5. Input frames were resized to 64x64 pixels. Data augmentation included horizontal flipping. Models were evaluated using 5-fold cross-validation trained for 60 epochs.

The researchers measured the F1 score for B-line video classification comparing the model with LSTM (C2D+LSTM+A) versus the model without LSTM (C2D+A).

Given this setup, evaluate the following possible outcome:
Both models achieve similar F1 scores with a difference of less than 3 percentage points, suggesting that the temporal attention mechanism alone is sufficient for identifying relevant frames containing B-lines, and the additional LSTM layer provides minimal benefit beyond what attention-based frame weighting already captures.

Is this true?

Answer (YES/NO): NO